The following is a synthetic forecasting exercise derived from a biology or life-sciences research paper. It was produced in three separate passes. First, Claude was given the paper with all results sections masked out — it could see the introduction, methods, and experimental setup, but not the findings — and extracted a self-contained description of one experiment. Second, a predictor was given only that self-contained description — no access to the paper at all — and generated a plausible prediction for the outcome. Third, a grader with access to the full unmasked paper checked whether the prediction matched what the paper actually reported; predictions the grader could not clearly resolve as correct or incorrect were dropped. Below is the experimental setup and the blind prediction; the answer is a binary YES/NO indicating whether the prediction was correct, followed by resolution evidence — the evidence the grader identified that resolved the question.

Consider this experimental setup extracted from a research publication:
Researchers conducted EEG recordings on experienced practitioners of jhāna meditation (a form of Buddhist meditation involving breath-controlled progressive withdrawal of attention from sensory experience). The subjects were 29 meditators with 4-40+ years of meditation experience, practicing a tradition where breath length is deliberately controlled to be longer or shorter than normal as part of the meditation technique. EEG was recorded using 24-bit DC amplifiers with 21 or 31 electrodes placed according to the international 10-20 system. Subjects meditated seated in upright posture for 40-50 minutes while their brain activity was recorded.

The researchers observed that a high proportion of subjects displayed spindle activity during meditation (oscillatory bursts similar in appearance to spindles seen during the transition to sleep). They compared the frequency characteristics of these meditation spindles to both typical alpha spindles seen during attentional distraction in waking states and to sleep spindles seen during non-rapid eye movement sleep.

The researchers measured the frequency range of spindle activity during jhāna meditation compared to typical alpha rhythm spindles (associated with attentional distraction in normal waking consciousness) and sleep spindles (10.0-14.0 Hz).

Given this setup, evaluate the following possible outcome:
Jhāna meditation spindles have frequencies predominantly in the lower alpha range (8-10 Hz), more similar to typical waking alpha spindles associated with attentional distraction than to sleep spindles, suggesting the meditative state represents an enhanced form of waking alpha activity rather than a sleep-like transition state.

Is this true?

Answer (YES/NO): NO